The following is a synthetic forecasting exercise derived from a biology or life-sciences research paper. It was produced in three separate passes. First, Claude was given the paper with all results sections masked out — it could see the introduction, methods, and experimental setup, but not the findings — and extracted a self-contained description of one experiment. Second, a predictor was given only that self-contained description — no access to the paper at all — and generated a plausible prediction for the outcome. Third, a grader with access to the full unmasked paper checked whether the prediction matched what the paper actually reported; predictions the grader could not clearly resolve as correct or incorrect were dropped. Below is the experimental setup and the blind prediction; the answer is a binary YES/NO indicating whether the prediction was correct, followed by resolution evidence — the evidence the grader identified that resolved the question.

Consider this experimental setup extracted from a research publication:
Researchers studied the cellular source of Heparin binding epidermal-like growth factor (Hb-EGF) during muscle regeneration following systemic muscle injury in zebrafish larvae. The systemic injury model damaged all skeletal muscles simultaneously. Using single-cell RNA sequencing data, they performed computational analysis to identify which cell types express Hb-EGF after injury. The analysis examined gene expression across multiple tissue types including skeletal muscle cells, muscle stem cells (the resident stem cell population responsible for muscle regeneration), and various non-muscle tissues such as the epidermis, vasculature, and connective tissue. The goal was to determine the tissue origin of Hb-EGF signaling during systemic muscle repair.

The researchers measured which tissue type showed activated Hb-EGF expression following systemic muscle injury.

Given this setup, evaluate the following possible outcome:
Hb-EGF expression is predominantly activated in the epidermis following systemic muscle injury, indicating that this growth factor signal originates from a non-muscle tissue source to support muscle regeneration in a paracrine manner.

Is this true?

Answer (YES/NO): YES